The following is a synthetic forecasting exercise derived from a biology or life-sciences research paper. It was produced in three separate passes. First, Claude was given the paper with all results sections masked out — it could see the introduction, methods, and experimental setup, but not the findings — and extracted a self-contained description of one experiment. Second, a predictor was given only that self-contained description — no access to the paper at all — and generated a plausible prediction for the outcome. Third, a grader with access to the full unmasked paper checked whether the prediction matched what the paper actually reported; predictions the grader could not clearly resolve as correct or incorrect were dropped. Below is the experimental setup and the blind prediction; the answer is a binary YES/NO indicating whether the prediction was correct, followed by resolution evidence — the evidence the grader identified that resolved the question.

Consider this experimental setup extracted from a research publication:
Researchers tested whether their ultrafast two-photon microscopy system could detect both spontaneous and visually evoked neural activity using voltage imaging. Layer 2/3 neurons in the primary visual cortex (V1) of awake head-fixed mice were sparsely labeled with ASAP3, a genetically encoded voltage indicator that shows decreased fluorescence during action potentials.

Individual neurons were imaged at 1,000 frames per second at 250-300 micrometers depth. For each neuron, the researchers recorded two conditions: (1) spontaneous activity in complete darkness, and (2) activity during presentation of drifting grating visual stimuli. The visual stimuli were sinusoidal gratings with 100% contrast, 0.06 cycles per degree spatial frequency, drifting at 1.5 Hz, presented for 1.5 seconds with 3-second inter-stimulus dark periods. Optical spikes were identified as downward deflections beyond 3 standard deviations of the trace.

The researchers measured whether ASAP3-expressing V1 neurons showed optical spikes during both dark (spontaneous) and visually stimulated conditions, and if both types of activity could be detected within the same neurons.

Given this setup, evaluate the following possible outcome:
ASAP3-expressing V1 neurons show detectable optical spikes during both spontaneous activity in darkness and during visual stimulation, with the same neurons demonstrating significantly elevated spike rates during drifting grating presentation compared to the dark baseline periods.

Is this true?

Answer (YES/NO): YES